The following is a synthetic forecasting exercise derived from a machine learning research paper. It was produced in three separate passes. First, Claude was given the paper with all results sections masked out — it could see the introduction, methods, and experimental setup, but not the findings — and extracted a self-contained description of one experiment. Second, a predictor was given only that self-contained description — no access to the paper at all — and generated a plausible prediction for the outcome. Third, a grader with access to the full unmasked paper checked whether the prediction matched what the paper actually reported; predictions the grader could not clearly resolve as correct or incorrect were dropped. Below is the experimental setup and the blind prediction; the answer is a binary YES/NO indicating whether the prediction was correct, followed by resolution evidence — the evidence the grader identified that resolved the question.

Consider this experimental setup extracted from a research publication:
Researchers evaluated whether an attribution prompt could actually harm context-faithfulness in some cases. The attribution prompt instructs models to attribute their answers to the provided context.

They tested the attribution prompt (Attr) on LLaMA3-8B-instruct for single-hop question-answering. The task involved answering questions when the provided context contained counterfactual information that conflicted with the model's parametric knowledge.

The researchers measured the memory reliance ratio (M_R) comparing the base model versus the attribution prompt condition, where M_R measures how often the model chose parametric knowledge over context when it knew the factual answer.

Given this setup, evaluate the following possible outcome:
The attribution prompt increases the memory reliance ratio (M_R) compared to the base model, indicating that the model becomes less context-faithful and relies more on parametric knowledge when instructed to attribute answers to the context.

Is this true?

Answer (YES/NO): YES